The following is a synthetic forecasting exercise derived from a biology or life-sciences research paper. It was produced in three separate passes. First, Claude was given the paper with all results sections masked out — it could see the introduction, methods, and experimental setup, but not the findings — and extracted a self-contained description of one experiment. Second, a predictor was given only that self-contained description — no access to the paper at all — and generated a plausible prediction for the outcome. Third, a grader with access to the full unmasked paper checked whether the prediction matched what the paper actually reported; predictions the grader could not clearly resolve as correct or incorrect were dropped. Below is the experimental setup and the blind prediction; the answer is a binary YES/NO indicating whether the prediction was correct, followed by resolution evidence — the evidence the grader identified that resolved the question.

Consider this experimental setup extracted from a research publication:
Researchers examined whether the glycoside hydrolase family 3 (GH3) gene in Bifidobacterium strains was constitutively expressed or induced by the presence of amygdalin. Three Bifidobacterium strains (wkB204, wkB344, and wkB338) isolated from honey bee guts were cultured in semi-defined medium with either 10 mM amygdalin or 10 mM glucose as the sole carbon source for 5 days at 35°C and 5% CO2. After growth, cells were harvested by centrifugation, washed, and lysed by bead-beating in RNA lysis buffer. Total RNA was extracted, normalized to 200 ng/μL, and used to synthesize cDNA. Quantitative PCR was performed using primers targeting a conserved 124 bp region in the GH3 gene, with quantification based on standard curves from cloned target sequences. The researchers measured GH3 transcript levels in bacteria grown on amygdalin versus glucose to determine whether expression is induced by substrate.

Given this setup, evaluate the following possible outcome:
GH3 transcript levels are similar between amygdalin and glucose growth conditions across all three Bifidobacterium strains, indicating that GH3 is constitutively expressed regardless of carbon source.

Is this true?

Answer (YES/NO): NO